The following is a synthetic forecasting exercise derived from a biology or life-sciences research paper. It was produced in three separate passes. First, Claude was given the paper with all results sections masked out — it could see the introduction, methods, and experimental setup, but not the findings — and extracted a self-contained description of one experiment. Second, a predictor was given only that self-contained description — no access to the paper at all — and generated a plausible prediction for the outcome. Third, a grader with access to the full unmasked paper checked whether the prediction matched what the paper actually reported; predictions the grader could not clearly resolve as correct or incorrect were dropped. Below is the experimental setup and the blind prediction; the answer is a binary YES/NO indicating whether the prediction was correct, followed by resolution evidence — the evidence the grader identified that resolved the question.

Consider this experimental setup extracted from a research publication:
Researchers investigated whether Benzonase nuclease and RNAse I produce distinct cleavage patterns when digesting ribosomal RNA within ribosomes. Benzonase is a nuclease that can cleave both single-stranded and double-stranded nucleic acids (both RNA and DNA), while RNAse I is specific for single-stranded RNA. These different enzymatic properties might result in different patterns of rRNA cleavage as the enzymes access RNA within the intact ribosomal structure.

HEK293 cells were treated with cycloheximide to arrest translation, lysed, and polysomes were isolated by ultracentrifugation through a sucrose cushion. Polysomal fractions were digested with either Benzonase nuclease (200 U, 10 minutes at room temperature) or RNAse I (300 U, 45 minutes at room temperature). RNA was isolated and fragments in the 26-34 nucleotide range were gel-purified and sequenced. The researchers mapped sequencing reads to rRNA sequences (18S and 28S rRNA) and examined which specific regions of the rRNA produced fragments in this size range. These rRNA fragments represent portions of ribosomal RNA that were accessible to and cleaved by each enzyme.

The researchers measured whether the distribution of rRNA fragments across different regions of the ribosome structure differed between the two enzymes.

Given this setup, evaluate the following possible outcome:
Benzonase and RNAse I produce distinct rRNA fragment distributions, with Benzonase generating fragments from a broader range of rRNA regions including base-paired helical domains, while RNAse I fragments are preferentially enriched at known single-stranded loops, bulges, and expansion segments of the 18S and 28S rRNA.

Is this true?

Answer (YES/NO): NO